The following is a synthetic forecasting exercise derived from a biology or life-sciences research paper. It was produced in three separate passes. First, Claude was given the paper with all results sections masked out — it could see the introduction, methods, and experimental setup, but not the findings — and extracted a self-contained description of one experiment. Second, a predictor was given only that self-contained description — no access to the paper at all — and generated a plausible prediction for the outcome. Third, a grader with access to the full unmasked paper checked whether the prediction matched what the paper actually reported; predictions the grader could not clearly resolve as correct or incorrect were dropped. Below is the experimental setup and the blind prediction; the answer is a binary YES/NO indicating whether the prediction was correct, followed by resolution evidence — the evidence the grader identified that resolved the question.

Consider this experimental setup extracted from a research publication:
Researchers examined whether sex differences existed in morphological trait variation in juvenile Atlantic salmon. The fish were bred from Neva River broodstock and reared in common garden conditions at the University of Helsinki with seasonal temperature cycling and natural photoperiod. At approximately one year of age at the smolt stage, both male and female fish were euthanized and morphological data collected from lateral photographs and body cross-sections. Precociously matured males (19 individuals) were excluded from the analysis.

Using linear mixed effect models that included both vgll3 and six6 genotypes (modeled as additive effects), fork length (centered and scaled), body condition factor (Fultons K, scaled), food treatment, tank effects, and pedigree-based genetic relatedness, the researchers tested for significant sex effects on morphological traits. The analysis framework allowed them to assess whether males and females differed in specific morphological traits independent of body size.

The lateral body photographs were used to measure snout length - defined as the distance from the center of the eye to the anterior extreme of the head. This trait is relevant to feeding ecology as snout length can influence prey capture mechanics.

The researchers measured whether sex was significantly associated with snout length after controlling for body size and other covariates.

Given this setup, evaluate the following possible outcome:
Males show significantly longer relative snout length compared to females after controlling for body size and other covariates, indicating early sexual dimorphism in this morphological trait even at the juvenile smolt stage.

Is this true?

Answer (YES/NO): YES